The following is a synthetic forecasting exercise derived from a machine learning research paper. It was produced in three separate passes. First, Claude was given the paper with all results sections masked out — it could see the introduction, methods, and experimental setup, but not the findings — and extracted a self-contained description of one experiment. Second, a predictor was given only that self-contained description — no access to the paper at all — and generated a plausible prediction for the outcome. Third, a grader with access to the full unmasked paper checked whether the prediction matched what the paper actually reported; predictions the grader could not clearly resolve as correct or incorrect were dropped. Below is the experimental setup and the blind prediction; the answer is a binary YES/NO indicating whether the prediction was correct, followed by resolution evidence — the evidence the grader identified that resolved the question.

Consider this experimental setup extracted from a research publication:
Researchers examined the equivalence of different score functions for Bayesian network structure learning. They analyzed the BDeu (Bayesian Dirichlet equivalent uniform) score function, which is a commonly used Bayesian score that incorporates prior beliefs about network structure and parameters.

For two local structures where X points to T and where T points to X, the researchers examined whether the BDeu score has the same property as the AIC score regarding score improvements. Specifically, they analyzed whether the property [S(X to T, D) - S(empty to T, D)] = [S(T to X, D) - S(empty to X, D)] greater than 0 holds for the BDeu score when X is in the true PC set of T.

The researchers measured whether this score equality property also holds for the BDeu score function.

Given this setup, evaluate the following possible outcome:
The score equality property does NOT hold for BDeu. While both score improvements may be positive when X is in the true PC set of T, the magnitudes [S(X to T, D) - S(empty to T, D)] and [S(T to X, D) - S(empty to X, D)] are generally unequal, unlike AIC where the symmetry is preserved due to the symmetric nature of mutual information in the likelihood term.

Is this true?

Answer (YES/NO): NO